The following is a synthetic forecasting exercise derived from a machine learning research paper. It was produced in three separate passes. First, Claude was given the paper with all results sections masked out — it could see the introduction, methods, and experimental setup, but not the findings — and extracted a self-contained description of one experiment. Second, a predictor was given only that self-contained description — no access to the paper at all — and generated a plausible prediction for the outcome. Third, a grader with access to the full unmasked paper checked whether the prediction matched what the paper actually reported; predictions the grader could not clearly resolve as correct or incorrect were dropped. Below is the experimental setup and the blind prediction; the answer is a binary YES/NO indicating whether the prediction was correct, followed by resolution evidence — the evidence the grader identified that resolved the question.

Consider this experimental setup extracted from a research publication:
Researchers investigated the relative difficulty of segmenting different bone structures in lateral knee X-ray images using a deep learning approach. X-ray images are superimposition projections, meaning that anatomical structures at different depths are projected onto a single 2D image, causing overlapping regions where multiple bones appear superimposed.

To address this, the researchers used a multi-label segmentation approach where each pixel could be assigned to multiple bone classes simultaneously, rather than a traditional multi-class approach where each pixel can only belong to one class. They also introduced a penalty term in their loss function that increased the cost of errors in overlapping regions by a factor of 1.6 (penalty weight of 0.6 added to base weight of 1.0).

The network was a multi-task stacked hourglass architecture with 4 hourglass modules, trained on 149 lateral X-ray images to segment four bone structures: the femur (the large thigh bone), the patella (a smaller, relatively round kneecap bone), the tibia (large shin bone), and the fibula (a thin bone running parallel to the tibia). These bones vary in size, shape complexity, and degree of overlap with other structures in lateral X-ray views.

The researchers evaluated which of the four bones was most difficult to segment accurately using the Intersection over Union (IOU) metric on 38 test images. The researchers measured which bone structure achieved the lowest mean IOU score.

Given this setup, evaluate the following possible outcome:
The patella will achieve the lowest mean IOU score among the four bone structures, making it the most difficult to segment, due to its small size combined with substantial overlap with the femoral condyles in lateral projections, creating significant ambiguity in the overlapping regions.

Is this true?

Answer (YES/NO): NO